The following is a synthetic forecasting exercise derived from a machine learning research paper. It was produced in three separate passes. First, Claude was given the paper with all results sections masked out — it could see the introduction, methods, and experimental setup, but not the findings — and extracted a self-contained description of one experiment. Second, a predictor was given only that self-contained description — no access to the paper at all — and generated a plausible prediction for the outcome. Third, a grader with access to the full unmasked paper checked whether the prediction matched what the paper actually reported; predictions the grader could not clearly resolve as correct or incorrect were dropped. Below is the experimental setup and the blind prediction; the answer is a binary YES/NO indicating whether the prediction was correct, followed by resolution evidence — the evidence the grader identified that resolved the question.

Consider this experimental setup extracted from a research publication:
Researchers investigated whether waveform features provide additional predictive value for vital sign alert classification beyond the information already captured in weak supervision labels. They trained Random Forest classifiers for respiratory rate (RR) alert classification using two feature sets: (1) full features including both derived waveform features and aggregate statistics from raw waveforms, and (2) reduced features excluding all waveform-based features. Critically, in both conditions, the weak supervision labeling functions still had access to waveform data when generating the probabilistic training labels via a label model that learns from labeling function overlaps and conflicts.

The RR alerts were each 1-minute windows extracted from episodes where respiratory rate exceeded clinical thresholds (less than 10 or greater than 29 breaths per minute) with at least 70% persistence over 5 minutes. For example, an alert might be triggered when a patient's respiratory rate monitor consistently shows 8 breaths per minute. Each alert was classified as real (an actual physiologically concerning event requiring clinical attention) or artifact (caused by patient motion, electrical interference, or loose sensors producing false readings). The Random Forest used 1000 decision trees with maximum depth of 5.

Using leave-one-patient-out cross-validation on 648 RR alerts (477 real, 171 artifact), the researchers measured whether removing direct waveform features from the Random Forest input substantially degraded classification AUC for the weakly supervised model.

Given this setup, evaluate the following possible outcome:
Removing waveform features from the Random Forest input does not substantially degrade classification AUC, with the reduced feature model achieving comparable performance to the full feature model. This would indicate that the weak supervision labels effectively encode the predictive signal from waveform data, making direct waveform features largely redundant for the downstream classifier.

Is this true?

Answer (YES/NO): YES